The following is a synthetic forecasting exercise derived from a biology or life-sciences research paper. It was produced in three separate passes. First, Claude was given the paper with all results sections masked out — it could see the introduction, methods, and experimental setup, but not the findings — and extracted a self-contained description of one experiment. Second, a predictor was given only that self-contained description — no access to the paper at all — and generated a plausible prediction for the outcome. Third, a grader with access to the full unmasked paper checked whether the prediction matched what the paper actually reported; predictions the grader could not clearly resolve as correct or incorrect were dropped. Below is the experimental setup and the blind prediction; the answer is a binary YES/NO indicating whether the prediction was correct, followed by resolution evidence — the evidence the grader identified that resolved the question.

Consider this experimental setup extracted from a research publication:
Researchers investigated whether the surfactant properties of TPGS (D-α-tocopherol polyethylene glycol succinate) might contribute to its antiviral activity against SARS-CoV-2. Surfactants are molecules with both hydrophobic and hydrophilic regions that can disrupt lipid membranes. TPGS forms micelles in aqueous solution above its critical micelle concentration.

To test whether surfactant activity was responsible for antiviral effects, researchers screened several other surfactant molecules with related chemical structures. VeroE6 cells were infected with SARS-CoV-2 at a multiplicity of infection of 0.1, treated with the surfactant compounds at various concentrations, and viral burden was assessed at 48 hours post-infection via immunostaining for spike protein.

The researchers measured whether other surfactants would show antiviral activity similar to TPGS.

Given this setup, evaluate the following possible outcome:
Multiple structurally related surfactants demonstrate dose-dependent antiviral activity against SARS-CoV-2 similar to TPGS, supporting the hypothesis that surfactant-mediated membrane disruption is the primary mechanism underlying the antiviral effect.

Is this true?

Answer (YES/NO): NO